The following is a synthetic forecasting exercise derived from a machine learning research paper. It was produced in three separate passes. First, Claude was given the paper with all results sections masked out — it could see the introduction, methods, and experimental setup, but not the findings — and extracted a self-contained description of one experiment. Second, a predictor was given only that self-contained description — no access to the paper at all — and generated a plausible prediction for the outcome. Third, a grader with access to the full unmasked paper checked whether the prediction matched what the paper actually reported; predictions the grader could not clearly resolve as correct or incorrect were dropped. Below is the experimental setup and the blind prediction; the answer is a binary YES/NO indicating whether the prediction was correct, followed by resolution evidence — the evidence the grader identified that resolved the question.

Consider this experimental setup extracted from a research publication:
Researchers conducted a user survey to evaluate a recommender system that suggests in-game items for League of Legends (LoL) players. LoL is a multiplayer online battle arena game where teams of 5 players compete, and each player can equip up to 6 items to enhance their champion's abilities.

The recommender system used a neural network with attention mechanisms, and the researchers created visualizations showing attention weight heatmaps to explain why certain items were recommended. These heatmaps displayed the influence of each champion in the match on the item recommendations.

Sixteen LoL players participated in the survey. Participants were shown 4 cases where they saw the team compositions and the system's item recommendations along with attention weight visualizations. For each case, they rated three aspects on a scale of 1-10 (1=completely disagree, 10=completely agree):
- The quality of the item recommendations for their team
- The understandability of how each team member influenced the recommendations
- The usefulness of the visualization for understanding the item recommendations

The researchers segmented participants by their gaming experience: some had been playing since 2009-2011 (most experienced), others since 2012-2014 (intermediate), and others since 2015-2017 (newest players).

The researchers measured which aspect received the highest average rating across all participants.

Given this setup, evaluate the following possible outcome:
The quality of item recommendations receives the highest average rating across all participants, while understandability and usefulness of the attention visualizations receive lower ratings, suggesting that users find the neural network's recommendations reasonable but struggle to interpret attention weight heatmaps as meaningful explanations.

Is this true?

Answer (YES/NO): YES